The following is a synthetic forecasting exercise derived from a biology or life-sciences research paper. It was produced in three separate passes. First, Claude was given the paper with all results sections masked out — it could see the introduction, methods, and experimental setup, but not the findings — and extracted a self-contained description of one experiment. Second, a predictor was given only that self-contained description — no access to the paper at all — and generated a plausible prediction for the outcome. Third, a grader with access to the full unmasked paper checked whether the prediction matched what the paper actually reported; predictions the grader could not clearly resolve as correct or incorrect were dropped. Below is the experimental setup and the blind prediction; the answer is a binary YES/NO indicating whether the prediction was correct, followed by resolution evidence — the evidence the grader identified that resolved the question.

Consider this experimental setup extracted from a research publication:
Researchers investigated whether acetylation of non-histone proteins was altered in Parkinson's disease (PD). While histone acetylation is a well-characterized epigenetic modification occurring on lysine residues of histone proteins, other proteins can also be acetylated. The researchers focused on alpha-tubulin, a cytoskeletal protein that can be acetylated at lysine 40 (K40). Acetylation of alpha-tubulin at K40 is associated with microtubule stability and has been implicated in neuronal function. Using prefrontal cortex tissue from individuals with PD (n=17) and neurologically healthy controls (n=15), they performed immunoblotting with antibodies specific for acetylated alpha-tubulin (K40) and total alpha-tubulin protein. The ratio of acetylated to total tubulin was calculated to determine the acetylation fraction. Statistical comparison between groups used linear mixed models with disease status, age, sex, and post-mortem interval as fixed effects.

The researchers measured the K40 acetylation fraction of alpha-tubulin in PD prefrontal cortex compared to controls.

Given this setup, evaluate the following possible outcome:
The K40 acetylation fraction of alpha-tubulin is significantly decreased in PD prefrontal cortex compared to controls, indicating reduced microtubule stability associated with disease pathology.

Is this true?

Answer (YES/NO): NO